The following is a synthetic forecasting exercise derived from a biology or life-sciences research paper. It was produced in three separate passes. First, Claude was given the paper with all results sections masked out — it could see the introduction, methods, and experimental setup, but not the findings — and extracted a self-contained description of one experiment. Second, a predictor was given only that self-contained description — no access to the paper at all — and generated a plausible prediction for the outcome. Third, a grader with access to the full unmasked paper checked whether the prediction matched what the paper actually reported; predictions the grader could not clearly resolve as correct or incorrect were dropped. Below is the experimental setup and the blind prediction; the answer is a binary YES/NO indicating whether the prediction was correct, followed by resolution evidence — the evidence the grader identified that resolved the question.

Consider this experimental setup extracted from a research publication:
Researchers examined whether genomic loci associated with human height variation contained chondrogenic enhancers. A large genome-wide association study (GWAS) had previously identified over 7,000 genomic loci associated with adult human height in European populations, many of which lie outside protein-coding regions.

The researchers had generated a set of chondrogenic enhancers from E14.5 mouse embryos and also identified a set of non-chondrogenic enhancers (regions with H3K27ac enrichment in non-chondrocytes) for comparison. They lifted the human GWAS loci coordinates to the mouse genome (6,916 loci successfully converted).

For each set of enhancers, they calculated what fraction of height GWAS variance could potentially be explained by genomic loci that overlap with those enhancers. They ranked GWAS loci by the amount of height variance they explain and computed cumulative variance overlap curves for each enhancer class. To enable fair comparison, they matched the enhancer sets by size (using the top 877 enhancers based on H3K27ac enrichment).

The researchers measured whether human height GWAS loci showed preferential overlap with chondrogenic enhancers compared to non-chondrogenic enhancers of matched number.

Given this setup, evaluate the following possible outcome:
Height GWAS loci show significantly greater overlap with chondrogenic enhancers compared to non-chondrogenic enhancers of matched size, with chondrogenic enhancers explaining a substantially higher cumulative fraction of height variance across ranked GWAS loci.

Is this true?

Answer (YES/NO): YES